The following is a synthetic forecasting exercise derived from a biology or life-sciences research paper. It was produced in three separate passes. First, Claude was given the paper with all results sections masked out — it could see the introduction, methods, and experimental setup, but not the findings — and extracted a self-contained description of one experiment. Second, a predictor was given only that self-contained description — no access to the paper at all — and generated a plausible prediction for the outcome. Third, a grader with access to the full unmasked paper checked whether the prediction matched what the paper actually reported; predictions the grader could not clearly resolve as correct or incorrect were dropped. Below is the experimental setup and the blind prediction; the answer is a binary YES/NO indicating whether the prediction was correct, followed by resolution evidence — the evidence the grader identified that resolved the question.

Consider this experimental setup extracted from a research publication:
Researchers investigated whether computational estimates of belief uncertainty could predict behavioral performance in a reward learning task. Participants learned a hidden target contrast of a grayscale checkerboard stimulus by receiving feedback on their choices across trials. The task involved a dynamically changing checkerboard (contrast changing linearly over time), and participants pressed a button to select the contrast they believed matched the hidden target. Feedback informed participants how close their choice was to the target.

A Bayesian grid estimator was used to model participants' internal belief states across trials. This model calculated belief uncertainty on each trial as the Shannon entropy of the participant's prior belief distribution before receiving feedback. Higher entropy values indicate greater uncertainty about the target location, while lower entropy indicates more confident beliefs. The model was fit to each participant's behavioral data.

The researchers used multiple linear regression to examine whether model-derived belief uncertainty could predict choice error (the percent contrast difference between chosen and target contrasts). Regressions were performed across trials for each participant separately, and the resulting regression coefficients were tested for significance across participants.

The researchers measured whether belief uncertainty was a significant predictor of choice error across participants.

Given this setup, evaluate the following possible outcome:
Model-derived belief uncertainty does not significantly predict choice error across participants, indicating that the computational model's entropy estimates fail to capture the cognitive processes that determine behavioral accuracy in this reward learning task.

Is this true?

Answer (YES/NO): NO